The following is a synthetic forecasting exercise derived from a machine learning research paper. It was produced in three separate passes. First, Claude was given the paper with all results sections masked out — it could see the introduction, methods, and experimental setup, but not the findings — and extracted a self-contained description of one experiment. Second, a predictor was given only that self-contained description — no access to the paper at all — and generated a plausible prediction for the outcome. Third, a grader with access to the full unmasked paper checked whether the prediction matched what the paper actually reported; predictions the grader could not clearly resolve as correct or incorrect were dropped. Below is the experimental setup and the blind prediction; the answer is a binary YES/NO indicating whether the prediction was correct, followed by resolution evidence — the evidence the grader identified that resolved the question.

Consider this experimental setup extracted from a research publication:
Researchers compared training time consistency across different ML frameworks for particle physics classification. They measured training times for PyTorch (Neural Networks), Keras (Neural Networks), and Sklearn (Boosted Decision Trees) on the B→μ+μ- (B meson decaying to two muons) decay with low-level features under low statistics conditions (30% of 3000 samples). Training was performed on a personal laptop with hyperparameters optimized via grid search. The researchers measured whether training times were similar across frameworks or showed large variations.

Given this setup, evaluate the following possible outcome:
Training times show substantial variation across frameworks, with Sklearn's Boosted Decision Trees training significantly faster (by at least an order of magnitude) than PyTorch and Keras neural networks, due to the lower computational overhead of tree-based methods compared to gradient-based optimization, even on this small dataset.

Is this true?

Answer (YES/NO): NO